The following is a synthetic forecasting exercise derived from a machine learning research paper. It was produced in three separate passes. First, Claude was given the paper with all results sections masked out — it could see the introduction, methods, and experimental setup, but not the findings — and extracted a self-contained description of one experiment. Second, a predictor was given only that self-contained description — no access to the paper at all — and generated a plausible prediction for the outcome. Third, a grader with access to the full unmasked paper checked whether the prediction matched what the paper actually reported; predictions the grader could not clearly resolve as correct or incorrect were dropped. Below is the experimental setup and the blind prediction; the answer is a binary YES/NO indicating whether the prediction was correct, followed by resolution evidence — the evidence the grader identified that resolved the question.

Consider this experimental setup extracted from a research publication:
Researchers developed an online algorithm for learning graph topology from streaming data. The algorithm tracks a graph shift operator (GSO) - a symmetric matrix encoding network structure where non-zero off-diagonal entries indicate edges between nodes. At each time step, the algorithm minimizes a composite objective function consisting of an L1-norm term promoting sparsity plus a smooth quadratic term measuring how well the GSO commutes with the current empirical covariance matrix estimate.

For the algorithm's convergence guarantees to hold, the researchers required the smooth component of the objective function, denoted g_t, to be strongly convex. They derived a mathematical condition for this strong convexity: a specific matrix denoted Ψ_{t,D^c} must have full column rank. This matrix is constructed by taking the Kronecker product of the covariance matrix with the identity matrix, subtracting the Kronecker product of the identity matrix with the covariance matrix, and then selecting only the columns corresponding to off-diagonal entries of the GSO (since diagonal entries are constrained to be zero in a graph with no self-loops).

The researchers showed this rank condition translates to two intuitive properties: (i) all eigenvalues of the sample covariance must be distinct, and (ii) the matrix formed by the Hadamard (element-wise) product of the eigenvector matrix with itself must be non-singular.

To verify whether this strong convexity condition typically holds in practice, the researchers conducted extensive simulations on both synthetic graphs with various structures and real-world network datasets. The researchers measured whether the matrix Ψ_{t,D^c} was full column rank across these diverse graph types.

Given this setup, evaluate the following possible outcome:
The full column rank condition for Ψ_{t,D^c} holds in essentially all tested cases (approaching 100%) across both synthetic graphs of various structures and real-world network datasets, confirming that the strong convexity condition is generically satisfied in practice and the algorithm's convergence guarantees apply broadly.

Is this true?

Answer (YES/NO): YES